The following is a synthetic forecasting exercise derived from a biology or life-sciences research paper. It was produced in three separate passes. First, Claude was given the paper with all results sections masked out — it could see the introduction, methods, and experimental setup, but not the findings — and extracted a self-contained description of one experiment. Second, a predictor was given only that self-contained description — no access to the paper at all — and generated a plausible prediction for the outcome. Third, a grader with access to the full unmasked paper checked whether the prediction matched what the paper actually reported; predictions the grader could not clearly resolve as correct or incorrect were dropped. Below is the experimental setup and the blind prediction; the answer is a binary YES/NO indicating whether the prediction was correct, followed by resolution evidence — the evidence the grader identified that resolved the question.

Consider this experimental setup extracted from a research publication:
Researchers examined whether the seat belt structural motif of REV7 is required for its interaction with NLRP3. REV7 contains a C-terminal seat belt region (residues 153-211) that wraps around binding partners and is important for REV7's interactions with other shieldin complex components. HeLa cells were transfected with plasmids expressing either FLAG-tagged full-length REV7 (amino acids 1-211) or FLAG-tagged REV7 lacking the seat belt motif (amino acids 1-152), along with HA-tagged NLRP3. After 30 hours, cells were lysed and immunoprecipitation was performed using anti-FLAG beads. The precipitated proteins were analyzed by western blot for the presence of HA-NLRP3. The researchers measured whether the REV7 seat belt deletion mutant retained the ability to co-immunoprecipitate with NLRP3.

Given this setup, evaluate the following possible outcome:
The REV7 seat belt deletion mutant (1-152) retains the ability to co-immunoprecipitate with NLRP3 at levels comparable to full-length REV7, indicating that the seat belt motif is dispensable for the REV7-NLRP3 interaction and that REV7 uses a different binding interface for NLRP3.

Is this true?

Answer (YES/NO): YES